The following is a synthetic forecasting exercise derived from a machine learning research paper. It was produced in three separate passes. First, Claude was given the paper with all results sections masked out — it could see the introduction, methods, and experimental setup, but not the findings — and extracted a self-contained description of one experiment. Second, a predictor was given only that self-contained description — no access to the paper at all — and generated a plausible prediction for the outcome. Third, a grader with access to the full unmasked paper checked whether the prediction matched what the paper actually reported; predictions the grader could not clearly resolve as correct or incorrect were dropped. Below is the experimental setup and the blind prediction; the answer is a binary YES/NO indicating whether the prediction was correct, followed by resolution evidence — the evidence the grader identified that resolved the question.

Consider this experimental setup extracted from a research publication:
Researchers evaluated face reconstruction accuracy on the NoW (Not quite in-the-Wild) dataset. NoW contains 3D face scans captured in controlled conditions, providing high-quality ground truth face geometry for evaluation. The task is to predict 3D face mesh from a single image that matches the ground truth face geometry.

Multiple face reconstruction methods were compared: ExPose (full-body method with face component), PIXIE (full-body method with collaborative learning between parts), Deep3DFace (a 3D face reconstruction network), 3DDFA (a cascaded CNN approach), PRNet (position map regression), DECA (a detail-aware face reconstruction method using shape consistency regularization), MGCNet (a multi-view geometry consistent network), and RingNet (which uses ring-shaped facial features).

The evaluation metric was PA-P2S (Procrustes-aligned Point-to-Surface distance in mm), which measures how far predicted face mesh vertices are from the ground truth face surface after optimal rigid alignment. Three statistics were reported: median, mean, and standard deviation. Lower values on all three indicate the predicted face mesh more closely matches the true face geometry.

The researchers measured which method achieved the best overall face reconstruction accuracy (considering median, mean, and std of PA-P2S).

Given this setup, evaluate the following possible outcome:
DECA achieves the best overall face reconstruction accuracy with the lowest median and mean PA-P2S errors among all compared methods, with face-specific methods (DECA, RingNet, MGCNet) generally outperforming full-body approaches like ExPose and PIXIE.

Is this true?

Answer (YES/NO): NO